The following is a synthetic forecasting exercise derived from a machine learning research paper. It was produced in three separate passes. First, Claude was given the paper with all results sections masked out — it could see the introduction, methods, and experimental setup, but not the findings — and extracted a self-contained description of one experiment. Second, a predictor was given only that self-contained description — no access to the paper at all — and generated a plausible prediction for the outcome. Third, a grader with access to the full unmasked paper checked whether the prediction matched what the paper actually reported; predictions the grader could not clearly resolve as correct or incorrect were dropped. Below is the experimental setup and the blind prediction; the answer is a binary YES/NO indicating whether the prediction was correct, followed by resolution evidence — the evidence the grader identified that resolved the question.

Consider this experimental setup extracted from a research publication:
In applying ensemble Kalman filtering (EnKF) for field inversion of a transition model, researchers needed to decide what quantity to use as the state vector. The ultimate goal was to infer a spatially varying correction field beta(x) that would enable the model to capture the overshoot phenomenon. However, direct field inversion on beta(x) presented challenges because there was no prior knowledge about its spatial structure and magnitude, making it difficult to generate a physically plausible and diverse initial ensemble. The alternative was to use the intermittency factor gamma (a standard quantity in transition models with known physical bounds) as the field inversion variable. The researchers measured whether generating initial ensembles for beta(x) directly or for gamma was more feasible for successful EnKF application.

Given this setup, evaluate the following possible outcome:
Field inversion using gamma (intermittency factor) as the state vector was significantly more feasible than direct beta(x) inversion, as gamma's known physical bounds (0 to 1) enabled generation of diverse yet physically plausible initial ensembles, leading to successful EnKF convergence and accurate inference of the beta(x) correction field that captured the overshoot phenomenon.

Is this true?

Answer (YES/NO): NO